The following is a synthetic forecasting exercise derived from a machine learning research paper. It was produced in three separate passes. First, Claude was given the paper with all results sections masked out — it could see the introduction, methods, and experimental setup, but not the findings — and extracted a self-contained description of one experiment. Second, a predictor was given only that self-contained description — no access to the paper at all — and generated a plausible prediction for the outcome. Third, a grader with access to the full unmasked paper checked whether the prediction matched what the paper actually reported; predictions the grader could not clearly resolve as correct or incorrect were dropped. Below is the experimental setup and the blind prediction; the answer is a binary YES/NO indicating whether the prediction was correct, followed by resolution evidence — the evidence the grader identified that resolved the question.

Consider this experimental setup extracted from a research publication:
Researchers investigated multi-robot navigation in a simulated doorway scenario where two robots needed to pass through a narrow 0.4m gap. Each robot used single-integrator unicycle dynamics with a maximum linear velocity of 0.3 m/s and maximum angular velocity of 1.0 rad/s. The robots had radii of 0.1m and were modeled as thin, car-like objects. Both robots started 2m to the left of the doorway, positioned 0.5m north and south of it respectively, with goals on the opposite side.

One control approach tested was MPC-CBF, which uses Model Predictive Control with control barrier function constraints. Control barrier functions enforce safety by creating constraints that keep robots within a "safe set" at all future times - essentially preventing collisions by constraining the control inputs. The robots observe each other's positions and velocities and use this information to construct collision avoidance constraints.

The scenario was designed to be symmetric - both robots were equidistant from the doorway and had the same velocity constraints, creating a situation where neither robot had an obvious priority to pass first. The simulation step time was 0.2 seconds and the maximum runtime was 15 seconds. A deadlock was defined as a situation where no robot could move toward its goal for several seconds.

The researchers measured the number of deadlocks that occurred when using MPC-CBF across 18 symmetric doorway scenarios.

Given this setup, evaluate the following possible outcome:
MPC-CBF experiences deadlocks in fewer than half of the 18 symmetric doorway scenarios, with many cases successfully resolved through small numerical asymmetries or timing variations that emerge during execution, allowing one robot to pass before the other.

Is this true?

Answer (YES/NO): NO